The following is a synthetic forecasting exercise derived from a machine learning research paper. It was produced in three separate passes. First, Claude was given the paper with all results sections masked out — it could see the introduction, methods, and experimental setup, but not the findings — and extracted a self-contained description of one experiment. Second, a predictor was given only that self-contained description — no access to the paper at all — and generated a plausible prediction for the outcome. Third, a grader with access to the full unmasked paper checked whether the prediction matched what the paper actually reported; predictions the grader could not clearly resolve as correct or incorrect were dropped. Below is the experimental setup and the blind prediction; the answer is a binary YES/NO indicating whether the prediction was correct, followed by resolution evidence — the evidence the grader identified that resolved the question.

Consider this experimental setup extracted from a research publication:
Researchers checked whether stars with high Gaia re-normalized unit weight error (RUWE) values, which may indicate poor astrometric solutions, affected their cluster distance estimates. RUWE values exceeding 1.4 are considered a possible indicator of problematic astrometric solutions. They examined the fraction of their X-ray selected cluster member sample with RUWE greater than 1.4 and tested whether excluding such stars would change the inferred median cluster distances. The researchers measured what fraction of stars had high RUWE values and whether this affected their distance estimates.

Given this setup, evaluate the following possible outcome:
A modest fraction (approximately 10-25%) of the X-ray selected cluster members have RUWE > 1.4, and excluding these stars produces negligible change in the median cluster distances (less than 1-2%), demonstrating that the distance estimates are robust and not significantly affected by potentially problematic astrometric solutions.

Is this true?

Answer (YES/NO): NO